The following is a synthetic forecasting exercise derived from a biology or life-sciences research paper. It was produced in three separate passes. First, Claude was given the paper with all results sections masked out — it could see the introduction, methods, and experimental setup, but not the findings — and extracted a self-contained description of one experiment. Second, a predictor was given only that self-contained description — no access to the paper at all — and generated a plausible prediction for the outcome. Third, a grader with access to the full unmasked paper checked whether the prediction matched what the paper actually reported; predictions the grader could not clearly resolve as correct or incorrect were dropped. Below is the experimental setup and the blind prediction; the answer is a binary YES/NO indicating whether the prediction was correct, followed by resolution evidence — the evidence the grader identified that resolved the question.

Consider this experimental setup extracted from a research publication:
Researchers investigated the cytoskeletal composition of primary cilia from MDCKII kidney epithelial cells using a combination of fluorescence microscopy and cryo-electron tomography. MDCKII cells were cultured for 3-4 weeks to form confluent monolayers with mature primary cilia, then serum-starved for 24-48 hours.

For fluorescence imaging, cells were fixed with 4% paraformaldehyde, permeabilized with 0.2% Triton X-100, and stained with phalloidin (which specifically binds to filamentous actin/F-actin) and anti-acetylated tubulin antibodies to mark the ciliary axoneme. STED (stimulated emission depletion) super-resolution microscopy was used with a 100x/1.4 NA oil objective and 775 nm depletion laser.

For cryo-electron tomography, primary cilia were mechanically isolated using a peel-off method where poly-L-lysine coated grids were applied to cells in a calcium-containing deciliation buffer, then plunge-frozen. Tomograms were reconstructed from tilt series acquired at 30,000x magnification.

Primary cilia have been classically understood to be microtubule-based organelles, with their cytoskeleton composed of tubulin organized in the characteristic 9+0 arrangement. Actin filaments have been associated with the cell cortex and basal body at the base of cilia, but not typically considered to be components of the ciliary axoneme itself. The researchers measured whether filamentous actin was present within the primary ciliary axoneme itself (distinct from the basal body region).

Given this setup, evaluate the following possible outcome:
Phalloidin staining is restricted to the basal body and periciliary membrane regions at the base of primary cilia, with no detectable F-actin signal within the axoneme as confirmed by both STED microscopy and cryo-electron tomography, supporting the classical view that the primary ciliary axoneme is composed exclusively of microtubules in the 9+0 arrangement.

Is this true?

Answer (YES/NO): NO